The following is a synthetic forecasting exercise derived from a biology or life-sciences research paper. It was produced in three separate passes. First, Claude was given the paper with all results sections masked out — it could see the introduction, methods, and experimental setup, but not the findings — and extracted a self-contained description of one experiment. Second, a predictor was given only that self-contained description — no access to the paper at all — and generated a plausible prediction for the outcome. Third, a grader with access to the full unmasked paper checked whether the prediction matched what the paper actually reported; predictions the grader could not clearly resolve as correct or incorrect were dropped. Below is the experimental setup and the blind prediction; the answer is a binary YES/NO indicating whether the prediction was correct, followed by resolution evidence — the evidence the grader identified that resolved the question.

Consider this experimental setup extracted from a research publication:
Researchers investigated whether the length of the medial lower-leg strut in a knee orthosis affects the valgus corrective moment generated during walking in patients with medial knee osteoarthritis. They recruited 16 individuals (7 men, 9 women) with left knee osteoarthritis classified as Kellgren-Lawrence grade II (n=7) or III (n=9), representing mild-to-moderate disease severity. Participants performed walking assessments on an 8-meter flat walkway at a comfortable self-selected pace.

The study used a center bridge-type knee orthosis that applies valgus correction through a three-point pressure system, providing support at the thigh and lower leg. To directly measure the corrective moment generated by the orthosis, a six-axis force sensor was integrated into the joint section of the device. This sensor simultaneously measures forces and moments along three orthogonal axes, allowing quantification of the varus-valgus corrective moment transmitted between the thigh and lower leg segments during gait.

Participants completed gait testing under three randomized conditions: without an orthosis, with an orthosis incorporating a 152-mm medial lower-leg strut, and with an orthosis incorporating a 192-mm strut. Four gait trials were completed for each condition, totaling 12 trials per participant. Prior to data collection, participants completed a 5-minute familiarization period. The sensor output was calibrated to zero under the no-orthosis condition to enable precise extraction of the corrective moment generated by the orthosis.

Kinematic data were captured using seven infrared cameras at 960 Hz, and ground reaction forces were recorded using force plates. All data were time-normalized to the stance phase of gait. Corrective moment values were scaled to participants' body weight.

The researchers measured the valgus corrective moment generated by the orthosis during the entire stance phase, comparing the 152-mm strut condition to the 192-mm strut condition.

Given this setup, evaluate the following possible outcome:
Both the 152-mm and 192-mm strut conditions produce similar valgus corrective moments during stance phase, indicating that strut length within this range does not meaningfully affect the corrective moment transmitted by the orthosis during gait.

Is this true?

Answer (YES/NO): NO